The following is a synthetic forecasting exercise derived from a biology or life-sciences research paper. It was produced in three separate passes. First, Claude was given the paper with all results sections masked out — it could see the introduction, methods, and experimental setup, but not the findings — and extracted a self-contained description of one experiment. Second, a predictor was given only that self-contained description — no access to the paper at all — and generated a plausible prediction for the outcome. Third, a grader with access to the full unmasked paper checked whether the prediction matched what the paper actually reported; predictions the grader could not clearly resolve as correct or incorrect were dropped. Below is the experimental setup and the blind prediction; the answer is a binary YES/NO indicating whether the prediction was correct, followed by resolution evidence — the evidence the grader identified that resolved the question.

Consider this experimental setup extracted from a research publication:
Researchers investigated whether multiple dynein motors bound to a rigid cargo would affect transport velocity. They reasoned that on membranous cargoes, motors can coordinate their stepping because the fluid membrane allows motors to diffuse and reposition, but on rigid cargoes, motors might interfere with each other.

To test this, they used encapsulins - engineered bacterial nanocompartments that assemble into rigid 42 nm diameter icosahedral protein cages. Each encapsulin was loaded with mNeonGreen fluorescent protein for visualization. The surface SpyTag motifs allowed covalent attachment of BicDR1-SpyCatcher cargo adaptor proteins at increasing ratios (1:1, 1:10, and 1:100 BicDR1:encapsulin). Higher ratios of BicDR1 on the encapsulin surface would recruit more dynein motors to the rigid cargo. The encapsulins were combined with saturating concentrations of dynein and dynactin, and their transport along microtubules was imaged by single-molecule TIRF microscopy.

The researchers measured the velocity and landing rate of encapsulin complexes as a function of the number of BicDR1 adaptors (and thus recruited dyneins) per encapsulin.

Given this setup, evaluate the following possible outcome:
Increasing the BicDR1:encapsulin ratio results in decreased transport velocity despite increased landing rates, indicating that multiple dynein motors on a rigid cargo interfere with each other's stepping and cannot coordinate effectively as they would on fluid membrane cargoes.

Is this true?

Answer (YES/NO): YES